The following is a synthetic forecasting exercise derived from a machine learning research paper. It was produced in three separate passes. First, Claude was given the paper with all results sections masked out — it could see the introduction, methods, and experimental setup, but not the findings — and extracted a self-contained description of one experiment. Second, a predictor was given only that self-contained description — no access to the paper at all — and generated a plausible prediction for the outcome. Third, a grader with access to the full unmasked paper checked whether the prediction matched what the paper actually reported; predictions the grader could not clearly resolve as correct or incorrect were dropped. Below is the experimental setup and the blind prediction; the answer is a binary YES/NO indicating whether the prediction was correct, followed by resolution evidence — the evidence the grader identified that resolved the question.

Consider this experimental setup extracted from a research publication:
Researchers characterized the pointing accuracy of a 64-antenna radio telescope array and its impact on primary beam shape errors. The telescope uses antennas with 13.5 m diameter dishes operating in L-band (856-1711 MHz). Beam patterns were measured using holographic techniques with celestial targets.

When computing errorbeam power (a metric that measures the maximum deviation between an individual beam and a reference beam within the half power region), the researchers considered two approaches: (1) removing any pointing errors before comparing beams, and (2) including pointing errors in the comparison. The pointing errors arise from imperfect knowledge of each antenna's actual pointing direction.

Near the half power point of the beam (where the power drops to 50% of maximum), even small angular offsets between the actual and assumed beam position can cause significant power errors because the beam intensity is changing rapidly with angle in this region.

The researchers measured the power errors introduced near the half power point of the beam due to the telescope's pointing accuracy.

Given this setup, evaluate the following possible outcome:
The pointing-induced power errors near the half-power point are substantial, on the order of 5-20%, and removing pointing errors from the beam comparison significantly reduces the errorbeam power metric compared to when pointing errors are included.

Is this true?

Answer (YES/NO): NO